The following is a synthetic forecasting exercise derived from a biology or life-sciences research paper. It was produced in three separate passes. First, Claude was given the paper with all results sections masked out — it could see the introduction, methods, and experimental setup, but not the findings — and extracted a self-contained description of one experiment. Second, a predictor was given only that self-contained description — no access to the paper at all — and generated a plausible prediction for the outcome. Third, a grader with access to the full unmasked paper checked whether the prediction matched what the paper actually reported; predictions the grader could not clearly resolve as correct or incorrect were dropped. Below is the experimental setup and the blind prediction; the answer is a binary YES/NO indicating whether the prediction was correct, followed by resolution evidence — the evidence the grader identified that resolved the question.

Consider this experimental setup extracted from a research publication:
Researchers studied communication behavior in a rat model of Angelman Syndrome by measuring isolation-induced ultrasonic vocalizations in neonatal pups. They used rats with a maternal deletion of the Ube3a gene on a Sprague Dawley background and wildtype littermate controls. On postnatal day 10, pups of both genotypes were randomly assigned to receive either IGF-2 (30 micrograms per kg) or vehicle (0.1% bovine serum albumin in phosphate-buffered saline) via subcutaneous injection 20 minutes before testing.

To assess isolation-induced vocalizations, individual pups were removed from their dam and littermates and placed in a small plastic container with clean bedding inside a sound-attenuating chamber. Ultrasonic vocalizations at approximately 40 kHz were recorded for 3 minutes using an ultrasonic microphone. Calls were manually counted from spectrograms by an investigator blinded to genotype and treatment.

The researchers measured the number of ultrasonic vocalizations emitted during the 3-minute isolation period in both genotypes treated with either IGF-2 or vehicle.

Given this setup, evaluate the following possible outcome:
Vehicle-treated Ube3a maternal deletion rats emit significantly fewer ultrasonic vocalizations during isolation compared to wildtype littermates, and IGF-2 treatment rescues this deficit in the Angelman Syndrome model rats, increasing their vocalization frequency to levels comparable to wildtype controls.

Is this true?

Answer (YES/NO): NO